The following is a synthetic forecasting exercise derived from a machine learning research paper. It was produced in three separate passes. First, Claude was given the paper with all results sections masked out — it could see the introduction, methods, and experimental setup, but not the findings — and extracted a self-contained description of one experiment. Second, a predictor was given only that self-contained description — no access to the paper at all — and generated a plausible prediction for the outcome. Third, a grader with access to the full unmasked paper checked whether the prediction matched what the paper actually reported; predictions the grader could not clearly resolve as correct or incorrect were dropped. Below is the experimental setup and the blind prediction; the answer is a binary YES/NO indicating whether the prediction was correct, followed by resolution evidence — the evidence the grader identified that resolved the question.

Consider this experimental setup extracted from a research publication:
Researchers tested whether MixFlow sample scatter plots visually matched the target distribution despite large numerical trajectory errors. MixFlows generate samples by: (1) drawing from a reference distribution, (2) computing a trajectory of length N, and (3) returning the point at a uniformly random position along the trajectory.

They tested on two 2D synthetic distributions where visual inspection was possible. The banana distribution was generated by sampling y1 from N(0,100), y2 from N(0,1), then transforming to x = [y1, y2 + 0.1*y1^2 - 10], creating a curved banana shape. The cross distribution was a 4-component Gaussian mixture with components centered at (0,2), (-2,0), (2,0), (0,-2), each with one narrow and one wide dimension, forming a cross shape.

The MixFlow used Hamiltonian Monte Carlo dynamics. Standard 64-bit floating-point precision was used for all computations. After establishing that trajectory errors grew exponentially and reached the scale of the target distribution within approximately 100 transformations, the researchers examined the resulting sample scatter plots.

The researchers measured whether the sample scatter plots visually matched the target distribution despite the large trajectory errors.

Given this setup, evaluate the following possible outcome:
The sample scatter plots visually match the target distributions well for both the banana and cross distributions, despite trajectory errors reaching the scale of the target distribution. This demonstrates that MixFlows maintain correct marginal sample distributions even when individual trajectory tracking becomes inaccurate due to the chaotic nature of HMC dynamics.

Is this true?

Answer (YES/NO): YES